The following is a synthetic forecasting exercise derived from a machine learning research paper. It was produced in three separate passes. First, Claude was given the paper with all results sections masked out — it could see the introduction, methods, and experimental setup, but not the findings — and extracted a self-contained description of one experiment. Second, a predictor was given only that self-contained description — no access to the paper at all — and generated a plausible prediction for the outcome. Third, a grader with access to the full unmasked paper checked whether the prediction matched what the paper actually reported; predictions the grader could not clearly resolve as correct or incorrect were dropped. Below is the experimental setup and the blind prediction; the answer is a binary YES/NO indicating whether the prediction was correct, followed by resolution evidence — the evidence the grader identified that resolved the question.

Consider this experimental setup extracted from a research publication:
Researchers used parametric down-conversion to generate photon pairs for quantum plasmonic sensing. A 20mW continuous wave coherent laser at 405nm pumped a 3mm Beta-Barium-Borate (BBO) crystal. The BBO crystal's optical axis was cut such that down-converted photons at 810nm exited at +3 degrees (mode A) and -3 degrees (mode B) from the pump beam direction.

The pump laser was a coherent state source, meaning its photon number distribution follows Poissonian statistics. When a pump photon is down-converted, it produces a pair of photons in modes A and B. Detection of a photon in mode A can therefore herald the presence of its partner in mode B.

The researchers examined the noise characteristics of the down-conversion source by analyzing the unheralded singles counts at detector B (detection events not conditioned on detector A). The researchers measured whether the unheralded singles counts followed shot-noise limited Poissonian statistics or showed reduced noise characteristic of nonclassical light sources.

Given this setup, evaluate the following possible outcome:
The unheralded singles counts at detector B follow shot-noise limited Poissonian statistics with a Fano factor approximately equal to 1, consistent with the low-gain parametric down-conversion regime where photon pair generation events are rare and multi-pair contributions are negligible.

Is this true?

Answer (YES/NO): YES